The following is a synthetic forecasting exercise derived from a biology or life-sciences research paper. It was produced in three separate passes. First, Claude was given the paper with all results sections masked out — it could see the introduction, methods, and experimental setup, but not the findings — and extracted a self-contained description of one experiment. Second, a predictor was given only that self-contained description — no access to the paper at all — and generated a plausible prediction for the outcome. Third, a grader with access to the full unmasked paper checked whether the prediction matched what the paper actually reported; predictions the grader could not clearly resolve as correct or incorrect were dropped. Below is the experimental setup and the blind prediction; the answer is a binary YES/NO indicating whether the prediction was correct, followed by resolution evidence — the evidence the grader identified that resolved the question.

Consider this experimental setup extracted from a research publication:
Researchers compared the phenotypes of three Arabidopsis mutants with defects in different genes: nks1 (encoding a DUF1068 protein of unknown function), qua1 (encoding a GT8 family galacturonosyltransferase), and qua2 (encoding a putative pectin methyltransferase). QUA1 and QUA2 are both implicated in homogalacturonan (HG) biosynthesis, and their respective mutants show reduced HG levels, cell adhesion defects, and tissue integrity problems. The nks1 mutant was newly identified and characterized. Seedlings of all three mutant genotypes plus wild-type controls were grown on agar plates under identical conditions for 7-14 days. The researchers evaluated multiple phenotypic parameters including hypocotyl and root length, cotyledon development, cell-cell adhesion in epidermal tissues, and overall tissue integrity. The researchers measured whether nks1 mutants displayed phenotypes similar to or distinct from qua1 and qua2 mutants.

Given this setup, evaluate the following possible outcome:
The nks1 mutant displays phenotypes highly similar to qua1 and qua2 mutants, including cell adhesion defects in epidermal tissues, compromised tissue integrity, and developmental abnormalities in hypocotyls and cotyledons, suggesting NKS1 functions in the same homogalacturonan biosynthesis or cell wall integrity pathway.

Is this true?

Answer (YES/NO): YES